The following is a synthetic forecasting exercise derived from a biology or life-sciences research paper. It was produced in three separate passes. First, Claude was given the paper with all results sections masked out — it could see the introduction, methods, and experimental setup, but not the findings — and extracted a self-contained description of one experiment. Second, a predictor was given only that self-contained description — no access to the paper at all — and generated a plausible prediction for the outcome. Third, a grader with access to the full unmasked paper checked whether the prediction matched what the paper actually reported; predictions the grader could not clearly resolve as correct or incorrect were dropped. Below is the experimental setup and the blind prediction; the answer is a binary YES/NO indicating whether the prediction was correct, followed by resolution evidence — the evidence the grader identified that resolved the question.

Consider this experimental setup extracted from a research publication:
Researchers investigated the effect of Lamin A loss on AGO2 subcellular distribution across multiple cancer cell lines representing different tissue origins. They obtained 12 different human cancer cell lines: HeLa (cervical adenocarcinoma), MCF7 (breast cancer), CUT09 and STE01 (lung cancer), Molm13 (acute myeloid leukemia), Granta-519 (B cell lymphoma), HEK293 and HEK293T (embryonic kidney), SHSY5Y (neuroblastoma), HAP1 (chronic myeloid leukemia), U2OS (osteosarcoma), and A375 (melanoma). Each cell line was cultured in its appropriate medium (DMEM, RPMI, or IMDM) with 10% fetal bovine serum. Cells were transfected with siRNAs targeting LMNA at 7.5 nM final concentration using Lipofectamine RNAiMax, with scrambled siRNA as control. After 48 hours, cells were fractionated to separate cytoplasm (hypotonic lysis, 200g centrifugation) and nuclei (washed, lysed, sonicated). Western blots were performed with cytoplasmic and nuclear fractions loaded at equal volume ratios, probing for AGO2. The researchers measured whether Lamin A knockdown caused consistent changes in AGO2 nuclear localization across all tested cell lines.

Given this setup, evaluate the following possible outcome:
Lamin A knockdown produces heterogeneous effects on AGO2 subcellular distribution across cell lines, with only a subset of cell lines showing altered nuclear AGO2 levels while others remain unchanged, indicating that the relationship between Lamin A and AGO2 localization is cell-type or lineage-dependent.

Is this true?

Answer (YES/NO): NO